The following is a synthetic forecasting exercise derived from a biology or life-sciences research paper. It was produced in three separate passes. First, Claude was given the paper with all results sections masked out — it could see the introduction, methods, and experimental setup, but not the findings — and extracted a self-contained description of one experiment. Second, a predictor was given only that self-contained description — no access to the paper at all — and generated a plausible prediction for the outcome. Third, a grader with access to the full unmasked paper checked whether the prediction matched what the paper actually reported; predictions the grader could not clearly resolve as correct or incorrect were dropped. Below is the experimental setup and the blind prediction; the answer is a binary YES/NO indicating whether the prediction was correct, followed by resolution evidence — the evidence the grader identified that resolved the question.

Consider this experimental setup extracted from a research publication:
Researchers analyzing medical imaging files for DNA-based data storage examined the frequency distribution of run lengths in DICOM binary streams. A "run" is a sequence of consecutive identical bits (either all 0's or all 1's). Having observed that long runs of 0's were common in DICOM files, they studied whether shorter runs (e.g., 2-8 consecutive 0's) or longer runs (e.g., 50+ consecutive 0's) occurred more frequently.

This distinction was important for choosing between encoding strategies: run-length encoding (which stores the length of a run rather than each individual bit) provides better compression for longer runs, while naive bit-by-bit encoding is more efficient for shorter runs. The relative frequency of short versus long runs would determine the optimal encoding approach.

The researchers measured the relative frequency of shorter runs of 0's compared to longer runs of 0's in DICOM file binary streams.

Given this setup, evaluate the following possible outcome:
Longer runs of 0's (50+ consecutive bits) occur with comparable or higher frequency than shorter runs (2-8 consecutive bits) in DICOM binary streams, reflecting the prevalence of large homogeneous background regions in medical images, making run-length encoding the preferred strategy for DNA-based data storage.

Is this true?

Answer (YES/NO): NO